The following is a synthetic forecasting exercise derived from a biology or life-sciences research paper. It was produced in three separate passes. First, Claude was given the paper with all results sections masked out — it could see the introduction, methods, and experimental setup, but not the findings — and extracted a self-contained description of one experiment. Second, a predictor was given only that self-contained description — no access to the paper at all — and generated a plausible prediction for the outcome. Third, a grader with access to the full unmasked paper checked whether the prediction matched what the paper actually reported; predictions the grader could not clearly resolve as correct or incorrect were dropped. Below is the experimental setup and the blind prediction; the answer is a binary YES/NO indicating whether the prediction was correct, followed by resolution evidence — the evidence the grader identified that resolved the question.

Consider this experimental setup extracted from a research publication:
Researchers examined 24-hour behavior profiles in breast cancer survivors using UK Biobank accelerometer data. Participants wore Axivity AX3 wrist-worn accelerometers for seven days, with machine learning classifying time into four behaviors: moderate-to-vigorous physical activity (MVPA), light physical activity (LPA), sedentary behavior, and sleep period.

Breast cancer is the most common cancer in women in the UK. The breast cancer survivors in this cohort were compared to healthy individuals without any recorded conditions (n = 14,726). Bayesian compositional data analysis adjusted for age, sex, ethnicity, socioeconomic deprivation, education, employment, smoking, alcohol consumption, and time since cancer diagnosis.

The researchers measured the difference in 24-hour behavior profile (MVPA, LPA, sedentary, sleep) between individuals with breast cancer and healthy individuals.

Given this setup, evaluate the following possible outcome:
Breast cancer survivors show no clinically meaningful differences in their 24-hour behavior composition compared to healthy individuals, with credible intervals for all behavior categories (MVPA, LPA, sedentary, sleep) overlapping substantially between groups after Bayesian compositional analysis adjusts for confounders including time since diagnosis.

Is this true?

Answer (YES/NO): NO